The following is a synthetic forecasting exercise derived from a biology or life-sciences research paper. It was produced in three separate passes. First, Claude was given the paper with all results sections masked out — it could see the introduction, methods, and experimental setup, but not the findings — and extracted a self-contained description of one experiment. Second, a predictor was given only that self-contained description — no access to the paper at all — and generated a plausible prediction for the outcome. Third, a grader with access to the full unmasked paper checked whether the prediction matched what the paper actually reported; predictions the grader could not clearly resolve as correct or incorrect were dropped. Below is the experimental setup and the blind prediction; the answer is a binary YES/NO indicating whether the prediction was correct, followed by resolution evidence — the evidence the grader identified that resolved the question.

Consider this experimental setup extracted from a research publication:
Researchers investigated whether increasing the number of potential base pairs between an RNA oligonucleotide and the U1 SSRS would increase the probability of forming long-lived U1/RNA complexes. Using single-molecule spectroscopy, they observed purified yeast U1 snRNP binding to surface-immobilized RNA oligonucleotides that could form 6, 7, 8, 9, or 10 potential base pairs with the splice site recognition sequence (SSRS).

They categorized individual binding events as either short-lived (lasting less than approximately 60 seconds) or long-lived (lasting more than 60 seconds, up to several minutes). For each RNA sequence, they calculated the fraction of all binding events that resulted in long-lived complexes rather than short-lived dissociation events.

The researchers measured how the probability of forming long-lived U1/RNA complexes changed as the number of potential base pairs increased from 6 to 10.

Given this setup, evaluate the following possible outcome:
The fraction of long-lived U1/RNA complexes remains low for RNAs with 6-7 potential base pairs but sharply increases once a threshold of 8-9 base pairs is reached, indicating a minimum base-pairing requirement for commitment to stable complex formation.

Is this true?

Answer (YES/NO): NO